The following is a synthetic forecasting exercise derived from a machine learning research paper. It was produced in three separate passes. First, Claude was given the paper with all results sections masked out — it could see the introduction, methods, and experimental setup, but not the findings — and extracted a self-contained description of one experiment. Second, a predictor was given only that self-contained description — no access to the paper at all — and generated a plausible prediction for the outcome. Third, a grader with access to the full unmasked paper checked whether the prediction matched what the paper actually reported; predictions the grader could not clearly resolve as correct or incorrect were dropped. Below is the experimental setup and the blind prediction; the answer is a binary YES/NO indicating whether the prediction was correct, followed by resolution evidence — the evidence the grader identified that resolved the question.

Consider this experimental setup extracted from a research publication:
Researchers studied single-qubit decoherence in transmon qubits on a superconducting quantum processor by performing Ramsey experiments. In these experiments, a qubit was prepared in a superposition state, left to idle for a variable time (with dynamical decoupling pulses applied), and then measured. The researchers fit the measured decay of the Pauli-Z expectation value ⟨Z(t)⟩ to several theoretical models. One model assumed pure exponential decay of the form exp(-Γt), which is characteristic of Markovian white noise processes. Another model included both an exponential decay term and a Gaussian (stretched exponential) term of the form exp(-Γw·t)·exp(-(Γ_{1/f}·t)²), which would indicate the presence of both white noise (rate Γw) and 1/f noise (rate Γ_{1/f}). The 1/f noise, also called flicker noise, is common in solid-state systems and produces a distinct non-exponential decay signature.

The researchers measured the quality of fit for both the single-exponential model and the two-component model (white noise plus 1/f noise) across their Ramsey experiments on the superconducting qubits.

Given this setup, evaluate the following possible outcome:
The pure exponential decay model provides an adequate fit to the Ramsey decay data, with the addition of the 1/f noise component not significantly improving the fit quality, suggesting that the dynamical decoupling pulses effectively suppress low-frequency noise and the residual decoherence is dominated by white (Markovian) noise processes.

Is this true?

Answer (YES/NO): NO